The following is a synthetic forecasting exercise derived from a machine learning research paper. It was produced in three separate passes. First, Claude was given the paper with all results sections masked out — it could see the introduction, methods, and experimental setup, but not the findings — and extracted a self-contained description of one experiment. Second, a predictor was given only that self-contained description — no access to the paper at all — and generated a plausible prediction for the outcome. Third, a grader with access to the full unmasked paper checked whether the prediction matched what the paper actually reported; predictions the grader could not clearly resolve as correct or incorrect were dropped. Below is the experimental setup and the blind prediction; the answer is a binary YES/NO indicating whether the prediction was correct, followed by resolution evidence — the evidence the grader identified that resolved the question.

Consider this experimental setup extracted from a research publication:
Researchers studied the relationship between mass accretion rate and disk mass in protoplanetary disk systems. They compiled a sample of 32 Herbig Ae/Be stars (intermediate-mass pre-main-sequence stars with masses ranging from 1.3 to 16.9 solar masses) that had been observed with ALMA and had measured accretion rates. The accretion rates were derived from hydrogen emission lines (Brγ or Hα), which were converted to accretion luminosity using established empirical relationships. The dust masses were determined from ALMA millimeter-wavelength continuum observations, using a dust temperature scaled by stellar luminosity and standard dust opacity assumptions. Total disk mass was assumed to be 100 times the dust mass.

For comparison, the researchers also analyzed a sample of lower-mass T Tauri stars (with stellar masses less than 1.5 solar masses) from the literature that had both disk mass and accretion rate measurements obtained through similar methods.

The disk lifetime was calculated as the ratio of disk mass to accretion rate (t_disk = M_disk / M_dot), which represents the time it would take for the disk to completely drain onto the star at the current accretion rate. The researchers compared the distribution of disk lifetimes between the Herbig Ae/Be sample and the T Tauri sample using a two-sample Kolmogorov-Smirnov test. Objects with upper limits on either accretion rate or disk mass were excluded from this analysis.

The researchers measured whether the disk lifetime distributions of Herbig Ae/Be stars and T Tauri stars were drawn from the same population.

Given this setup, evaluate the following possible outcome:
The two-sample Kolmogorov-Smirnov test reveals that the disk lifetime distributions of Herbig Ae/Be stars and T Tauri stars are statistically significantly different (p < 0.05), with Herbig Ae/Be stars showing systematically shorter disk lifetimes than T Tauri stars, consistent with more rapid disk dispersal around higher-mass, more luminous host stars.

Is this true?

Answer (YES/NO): NO